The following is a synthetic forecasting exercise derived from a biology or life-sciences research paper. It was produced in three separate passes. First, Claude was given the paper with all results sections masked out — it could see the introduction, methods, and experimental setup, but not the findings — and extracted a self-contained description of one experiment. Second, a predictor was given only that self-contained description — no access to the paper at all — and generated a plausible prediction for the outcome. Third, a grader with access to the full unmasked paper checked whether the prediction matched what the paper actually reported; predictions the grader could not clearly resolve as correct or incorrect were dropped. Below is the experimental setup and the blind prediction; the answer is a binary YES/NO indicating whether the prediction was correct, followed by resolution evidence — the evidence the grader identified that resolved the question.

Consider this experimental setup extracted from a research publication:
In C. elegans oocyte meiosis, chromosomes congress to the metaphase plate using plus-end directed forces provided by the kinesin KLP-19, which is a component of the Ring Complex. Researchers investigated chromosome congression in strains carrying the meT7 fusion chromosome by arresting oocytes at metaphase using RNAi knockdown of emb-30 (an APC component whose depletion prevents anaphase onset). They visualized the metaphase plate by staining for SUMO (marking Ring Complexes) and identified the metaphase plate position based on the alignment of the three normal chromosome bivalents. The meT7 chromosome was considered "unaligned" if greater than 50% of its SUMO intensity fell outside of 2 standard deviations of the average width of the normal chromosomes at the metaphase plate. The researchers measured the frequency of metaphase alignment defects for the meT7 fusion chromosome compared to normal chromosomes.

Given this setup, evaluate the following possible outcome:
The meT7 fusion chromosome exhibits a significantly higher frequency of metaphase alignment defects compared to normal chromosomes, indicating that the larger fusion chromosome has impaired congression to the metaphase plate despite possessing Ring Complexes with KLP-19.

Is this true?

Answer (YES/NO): NO